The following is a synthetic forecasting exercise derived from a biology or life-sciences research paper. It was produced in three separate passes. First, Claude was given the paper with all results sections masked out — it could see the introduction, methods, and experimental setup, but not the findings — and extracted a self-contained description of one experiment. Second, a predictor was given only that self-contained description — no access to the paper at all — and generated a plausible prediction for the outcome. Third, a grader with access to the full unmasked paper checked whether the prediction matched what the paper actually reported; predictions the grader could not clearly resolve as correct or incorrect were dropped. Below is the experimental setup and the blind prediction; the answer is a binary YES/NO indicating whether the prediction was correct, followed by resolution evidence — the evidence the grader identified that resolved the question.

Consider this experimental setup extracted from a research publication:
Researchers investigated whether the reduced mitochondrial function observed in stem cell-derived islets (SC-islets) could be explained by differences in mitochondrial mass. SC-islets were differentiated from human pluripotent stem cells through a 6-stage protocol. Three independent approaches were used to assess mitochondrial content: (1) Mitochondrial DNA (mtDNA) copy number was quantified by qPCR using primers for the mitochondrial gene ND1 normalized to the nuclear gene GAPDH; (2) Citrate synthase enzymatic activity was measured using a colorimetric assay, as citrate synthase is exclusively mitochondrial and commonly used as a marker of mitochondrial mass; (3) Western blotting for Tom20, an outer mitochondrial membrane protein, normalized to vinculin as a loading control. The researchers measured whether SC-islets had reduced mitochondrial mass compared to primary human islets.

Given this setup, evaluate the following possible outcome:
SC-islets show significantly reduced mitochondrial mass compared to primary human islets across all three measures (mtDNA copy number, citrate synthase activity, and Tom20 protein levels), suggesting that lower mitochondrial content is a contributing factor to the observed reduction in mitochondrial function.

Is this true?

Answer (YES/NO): NO